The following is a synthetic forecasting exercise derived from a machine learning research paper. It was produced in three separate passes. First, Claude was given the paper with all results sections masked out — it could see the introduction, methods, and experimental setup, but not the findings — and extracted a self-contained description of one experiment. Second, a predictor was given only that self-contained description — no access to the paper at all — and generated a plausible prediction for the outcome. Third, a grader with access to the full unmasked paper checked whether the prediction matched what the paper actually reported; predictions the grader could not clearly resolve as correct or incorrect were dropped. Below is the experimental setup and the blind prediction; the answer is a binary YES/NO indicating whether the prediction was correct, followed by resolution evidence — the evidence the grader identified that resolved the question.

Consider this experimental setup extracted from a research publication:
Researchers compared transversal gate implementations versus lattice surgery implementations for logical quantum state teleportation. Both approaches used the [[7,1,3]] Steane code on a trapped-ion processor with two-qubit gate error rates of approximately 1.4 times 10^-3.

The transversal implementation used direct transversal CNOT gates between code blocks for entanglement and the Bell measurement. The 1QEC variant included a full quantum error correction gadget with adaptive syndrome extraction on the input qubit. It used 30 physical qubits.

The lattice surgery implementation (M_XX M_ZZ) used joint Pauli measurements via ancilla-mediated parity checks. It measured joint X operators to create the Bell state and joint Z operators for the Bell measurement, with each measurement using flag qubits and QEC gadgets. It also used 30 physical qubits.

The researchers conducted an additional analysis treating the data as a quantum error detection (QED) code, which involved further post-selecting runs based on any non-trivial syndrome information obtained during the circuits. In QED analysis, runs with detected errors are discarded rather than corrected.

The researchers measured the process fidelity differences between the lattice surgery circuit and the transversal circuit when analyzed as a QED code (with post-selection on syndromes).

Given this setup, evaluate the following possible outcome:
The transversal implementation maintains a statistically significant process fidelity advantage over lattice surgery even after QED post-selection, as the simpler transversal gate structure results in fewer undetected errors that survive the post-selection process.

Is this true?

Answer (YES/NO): YES